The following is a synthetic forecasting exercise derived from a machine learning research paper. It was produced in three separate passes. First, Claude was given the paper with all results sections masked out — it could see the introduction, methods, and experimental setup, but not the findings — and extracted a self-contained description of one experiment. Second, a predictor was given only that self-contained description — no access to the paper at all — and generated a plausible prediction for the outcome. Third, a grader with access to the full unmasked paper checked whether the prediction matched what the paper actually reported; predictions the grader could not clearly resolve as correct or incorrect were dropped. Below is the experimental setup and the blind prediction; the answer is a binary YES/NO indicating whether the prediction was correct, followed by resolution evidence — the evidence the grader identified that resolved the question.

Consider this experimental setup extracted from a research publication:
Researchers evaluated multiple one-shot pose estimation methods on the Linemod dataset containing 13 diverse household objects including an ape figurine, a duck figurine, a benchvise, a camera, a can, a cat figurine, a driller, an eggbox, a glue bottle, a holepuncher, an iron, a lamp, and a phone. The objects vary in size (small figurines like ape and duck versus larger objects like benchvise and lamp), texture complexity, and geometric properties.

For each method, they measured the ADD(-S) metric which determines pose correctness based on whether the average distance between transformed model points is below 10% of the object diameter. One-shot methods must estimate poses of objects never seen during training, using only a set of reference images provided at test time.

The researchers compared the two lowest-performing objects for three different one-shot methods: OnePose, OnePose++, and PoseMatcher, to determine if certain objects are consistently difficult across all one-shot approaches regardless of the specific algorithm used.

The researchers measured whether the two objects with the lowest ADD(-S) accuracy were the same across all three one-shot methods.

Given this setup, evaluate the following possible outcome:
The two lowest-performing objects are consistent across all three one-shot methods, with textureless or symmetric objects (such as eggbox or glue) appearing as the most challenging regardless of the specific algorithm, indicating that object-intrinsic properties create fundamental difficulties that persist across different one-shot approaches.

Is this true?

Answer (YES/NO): NO